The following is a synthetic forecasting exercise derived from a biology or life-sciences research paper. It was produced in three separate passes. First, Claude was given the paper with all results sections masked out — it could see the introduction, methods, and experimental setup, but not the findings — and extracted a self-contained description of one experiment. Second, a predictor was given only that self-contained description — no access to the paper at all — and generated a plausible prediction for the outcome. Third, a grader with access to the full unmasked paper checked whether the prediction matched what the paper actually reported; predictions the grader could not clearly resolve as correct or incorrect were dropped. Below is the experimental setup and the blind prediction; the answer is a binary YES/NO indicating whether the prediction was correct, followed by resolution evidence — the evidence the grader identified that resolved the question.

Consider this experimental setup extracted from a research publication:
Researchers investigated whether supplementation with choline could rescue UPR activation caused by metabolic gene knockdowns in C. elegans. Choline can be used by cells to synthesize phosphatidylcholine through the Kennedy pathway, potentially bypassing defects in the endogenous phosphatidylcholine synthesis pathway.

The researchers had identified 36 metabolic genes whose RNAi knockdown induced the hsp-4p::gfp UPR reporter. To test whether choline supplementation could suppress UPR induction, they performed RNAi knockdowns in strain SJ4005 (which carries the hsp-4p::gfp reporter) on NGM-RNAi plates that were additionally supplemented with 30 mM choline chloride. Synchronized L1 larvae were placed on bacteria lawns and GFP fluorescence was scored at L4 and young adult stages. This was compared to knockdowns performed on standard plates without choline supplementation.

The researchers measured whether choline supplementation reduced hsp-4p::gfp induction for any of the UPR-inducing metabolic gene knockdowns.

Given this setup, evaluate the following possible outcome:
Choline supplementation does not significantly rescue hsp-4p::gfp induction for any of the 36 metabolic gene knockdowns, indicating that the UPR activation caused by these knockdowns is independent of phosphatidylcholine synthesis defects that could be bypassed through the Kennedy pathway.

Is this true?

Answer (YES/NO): NO